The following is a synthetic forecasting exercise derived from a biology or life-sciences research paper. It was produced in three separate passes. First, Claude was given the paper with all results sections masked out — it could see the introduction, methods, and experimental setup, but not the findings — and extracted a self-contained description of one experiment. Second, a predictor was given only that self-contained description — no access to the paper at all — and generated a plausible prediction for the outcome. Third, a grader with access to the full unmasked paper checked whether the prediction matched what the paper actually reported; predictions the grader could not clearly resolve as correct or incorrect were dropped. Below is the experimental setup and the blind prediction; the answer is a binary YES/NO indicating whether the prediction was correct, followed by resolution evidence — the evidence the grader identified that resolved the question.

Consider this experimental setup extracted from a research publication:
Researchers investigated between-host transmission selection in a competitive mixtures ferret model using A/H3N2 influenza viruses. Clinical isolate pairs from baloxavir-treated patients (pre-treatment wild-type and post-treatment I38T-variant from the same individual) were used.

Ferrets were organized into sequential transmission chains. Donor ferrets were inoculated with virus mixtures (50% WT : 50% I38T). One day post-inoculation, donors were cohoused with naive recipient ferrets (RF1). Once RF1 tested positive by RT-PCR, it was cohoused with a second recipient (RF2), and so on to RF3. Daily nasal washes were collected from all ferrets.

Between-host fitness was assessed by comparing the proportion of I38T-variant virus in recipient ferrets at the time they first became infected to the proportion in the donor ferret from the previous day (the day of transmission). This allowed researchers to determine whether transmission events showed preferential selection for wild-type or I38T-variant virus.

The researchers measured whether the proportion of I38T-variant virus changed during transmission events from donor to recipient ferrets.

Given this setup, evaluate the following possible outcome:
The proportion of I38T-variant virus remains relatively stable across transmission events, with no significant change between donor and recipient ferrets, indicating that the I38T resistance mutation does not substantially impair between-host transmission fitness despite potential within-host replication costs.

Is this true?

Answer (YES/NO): YES